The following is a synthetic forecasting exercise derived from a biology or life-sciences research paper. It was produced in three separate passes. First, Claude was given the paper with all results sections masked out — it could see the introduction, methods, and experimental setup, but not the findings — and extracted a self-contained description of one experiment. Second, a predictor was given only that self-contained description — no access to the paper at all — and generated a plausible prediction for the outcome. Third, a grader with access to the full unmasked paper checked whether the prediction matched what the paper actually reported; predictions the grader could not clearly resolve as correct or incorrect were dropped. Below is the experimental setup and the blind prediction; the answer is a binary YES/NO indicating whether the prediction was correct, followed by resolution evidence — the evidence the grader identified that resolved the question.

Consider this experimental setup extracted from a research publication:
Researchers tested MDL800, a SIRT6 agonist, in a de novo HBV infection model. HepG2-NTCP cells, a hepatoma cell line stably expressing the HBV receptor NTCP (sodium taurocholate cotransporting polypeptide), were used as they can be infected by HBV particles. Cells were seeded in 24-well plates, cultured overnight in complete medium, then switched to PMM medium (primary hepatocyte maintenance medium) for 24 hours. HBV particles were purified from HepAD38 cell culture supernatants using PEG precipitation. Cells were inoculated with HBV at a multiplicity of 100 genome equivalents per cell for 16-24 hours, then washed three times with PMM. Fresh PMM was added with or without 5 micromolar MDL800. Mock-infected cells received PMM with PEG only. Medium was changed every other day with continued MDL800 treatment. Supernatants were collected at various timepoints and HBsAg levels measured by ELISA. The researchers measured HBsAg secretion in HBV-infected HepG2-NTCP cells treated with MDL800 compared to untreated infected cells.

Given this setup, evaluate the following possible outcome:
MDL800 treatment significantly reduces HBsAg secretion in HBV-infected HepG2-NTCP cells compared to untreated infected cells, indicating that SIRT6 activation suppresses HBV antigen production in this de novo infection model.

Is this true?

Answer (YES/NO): YES